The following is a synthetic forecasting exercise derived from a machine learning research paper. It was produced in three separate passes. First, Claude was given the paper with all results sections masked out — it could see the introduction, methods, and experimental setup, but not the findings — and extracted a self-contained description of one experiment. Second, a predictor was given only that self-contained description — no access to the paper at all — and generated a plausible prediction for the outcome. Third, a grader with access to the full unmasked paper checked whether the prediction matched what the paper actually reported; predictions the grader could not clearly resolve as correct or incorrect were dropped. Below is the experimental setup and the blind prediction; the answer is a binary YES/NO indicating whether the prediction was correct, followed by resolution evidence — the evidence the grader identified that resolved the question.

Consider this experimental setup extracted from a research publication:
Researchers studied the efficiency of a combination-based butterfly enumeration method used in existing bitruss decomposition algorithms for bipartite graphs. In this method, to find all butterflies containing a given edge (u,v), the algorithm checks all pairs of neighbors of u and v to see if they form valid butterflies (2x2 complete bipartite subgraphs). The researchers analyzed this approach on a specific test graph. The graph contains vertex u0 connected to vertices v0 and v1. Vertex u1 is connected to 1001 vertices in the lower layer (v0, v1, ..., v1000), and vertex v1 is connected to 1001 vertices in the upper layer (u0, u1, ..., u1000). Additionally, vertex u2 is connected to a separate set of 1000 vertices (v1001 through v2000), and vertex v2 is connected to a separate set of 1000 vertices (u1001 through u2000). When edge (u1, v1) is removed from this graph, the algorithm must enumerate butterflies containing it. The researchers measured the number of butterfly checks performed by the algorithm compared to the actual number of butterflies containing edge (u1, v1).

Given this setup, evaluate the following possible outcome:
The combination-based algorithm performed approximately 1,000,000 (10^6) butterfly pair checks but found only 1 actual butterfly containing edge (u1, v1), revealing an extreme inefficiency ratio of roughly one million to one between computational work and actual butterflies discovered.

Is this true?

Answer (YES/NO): YES